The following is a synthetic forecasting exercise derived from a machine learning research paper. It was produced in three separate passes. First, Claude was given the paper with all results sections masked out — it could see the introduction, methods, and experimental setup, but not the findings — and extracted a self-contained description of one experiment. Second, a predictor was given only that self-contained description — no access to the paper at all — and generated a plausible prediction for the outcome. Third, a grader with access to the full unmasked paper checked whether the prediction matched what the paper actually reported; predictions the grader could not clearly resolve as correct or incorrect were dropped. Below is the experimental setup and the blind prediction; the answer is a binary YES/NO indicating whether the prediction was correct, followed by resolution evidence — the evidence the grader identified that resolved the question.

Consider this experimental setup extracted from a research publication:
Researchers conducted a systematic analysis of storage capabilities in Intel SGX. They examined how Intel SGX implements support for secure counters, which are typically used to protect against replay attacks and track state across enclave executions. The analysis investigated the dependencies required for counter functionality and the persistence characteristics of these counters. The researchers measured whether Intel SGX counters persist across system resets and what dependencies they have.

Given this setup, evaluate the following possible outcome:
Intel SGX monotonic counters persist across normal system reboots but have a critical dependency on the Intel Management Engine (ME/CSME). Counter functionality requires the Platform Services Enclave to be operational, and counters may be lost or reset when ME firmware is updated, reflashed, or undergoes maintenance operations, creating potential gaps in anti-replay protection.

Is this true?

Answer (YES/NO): NO